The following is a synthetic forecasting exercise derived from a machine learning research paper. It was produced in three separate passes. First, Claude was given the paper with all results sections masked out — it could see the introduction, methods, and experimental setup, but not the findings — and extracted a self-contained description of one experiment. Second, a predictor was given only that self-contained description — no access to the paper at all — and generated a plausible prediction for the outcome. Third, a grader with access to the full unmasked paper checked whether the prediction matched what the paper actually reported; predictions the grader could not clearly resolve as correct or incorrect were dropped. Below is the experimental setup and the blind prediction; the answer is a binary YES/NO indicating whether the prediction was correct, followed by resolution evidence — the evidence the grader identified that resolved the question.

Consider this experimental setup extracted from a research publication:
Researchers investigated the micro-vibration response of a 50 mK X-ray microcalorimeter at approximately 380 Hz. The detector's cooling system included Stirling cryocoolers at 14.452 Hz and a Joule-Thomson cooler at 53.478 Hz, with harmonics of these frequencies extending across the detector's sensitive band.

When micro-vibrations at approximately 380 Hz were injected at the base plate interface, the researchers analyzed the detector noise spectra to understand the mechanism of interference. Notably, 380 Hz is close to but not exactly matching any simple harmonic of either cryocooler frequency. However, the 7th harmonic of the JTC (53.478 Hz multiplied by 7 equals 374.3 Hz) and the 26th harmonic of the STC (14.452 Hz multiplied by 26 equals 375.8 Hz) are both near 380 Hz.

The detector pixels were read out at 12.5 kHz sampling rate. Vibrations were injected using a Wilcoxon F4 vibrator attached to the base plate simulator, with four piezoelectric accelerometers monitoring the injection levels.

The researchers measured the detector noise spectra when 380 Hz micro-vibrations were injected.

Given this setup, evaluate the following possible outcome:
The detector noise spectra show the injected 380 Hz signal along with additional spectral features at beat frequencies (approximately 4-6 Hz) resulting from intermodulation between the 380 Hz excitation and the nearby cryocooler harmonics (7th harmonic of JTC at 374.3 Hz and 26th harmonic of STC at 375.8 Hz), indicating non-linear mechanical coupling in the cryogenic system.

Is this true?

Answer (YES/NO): NO